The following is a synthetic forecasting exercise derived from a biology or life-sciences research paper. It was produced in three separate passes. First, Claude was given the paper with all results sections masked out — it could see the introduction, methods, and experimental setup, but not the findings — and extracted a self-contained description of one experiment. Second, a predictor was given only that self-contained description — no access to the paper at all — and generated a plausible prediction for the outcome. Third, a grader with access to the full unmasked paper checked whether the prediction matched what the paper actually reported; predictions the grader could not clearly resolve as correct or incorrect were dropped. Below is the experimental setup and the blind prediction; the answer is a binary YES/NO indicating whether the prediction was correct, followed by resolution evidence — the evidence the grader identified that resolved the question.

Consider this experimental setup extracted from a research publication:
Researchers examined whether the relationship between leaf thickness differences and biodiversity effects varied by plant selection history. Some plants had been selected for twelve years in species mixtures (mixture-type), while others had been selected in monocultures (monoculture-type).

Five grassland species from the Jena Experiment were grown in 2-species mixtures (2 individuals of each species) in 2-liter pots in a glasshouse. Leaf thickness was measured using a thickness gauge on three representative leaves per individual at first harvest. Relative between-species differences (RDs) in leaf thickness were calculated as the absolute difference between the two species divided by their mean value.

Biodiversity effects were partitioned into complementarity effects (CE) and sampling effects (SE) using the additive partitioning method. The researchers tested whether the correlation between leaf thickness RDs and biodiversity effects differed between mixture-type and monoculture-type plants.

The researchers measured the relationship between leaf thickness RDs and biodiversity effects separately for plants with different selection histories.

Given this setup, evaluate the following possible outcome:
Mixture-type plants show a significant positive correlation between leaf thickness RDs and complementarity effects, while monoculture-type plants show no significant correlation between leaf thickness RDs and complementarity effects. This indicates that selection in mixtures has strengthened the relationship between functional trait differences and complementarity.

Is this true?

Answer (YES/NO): NO